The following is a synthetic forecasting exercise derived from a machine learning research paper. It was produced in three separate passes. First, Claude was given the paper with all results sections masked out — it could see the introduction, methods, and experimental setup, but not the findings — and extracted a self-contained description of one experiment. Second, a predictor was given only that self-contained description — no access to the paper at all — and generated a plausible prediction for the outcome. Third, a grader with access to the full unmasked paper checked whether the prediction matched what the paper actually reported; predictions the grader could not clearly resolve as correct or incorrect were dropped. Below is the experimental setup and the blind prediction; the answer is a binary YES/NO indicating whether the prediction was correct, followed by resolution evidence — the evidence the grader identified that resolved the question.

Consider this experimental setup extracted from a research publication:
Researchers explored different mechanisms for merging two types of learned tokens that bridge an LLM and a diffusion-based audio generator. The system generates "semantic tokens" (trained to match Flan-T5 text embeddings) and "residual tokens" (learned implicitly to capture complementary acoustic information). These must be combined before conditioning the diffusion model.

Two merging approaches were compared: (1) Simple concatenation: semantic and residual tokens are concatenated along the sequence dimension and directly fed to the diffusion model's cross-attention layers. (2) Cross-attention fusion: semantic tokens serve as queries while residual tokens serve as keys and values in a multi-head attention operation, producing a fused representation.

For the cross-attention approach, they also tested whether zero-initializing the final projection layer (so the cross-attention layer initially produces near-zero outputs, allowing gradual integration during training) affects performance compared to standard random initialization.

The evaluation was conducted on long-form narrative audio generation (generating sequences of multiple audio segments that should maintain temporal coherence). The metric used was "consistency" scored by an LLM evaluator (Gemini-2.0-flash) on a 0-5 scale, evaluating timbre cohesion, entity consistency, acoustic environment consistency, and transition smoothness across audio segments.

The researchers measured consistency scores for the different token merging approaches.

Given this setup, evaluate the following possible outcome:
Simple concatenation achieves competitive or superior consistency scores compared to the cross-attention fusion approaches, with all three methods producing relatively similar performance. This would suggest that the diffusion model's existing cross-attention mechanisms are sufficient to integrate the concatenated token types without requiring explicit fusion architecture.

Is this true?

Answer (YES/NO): NO